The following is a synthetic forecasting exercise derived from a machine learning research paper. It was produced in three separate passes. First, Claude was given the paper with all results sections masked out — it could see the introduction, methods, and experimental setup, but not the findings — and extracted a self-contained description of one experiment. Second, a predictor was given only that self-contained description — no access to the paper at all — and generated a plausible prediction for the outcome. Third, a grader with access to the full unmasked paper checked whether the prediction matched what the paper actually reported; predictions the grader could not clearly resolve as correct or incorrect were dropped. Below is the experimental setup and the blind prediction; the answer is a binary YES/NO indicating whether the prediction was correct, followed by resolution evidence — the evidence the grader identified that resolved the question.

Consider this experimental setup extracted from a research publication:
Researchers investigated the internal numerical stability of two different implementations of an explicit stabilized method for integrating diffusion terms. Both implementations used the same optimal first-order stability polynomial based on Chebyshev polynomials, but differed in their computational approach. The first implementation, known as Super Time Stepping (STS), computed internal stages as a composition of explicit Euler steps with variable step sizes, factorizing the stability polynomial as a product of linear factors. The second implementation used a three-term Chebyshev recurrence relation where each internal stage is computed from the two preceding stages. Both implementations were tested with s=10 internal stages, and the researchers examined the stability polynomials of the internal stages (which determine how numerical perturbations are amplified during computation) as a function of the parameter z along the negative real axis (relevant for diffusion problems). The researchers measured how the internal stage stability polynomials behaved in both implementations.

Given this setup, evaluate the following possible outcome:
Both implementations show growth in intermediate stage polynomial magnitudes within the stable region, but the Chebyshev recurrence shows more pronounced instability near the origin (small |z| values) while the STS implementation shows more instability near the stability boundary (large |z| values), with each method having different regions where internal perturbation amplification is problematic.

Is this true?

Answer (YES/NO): NO